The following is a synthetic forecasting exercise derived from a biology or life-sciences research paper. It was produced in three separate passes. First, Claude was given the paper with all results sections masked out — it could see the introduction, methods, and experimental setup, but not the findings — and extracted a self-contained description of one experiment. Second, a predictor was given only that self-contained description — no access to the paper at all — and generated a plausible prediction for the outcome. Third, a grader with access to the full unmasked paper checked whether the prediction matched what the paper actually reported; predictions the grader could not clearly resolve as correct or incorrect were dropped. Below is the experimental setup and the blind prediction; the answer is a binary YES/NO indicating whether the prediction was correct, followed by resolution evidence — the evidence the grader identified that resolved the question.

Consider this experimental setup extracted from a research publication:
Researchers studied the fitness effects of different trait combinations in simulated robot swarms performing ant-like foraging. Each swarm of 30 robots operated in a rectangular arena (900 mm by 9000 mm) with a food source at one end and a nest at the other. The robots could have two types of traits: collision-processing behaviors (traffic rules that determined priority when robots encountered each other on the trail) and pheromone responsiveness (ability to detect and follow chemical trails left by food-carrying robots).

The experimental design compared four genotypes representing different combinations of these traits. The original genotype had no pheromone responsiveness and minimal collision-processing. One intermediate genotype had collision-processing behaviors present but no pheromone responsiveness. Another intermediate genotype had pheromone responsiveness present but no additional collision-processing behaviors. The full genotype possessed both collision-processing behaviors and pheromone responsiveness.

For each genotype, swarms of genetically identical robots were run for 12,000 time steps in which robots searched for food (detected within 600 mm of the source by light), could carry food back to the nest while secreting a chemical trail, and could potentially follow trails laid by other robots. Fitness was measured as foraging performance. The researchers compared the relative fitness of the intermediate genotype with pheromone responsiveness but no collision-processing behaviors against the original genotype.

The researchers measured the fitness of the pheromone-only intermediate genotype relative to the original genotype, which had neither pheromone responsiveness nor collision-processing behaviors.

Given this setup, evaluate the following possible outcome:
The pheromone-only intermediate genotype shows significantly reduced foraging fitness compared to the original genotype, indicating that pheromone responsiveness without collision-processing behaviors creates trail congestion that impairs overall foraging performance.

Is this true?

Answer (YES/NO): YES